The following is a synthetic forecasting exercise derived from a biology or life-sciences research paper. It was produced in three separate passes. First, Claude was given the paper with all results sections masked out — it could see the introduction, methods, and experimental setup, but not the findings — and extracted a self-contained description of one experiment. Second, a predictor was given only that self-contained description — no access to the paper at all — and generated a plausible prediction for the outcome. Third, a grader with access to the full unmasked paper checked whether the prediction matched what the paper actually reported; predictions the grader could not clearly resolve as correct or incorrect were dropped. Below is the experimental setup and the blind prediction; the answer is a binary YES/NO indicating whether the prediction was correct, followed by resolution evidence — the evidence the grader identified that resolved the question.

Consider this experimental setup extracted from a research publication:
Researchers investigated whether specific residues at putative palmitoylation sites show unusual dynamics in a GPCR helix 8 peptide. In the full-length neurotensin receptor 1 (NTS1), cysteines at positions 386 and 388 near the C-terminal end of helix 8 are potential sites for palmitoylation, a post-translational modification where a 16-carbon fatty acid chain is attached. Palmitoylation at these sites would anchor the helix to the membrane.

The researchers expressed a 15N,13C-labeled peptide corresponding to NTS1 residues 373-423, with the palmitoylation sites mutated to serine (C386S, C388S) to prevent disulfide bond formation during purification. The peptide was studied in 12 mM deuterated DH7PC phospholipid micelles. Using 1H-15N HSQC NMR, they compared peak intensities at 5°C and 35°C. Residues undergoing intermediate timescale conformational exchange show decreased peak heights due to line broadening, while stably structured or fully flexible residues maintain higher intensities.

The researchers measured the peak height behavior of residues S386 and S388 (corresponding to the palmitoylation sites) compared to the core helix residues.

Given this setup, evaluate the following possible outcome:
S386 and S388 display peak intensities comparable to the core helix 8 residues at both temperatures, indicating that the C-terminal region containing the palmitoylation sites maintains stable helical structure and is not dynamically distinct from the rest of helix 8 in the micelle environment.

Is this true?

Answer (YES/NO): NO